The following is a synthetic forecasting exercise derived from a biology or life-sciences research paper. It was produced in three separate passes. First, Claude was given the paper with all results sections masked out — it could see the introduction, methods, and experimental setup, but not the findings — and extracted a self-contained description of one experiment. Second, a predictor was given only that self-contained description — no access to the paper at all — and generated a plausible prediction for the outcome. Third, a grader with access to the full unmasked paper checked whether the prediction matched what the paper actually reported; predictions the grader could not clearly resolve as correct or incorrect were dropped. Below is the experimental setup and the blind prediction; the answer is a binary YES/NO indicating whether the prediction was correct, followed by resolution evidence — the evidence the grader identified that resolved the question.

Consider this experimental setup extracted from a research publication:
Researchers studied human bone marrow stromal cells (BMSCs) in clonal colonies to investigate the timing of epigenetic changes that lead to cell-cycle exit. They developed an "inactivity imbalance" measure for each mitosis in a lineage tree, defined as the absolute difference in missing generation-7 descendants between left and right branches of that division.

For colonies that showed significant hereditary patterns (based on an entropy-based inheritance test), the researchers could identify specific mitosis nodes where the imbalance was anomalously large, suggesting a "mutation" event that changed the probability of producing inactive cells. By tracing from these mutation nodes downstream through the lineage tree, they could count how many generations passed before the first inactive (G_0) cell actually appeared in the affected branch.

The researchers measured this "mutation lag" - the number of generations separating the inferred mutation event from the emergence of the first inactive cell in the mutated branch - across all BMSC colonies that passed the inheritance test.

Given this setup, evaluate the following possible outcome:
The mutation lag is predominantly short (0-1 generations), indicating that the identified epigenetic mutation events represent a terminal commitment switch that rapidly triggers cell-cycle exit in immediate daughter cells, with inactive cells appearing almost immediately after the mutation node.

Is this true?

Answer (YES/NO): NO